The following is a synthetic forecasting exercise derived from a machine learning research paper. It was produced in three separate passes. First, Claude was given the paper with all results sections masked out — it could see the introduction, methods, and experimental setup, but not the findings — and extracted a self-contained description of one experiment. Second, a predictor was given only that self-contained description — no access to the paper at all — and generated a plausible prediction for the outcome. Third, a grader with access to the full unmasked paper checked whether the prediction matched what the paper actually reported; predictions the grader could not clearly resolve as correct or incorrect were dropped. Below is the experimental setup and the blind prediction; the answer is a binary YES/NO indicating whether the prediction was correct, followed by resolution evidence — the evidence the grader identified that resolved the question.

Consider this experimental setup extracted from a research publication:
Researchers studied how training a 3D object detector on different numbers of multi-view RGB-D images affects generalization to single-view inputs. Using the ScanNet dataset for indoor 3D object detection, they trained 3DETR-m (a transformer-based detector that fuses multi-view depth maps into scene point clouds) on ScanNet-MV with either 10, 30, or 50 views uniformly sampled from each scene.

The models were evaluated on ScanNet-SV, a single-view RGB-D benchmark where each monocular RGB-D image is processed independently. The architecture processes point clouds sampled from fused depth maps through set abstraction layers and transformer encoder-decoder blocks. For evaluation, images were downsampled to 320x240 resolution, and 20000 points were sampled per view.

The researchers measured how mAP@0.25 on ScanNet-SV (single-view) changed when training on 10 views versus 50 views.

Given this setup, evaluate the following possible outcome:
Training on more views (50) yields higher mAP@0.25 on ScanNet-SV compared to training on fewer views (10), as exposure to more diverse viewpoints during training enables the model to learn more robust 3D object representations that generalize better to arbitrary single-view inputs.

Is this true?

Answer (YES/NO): NO